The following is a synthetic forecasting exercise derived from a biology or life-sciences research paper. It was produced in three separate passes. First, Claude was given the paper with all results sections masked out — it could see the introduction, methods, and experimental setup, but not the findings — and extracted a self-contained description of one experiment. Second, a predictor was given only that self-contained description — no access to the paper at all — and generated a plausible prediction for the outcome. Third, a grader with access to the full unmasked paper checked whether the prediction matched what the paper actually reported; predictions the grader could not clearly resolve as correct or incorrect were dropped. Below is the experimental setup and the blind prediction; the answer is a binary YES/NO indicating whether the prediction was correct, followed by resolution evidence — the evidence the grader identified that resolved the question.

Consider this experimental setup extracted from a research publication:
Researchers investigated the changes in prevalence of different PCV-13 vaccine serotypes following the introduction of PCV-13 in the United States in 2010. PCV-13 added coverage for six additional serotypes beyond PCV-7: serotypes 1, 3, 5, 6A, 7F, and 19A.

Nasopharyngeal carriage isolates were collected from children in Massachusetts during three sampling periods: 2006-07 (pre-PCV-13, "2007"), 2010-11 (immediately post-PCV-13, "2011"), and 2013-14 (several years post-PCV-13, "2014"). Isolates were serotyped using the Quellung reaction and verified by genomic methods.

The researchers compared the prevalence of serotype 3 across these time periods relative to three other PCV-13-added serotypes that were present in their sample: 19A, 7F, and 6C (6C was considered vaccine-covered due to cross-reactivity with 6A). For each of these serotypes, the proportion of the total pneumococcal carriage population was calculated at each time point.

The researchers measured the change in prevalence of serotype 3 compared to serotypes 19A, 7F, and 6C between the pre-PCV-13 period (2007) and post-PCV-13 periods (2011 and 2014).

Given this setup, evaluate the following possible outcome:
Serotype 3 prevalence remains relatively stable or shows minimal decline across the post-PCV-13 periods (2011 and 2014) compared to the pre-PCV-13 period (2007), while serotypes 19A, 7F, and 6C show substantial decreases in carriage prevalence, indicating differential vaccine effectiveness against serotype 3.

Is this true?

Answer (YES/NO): YES